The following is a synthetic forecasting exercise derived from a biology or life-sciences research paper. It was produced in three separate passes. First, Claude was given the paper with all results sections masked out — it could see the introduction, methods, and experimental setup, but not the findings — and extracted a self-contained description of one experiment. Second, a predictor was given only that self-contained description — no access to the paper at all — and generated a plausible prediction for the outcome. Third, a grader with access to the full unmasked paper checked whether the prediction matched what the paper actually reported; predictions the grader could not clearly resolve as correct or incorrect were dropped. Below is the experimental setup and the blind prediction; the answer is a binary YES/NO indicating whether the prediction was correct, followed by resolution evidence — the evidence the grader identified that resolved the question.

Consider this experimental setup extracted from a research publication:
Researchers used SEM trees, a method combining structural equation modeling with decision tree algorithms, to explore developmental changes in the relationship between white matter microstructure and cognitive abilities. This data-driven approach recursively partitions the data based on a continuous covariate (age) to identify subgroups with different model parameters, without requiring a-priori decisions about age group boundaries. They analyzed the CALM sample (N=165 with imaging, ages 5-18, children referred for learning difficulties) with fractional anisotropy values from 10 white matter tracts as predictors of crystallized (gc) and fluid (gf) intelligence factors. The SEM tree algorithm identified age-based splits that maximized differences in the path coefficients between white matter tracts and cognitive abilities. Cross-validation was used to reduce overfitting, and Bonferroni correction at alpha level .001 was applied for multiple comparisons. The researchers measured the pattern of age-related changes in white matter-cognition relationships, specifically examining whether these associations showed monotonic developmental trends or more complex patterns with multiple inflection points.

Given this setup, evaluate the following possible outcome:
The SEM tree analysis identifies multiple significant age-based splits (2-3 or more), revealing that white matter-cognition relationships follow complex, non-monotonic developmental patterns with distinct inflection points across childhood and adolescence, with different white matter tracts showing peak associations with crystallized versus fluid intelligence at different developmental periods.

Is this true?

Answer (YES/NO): YES